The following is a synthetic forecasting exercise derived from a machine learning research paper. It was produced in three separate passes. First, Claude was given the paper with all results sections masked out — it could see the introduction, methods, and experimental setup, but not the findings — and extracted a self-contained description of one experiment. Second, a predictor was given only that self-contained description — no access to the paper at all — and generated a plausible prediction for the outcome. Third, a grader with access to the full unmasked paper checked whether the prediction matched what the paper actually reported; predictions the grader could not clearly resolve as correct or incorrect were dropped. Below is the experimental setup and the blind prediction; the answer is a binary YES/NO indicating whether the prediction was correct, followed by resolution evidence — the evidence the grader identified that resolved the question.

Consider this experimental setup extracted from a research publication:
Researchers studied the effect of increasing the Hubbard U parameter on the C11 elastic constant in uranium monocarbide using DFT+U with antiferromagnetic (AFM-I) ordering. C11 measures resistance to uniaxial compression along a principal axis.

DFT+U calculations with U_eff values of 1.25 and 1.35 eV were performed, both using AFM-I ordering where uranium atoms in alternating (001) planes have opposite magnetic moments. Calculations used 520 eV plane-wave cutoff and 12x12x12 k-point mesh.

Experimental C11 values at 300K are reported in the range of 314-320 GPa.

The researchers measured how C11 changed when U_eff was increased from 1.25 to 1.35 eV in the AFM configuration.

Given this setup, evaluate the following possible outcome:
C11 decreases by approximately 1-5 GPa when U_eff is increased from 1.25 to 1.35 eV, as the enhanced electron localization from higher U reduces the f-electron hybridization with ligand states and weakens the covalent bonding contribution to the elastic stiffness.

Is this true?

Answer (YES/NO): NO